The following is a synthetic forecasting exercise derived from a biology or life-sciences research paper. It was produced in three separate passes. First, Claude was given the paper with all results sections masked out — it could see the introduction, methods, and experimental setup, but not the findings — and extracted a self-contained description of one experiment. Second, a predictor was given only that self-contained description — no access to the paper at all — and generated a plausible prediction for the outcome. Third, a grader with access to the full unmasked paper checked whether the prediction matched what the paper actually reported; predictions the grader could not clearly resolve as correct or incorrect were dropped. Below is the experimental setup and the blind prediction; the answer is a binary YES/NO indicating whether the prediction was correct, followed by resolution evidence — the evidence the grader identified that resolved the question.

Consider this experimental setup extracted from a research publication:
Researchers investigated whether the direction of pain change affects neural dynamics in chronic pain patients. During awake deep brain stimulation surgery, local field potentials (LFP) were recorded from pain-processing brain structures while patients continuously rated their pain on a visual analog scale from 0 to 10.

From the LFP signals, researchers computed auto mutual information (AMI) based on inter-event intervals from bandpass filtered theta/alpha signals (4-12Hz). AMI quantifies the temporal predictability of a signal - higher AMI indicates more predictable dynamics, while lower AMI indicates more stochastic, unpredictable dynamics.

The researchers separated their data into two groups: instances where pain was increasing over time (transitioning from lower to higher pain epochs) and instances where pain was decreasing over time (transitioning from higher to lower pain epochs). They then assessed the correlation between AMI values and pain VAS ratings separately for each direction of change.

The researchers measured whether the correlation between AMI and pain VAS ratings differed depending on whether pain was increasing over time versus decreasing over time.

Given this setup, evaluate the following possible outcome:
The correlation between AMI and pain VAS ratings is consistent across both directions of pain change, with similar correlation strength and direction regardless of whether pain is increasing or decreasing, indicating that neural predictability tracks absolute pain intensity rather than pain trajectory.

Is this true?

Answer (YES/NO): YES